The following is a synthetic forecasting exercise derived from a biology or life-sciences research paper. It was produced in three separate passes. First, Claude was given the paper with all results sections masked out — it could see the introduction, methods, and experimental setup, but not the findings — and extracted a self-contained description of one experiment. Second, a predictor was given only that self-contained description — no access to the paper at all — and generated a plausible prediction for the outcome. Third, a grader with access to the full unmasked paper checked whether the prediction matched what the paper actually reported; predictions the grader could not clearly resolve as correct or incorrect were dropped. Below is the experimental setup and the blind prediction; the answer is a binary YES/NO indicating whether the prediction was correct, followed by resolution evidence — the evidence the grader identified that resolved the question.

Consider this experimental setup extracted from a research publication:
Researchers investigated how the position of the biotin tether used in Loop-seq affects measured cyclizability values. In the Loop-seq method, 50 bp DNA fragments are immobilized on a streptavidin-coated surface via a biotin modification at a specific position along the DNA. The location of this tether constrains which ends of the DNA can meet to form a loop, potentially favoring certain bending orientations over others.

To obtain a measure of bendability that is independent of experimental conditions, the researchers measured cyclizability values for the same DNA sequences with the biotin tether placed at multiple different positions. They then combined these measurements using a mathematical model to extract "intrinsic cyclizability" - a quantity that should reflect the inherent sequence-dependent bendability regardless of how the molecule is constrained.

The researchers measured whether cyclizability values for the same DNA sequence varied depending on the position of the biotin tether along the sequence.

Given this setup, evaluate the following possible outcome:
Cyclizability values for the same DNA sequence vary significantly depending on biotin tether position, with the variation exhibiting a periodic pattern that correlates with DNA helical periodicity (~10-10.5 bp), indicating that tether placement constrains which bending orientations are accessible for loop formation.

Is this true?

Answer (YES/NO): YES